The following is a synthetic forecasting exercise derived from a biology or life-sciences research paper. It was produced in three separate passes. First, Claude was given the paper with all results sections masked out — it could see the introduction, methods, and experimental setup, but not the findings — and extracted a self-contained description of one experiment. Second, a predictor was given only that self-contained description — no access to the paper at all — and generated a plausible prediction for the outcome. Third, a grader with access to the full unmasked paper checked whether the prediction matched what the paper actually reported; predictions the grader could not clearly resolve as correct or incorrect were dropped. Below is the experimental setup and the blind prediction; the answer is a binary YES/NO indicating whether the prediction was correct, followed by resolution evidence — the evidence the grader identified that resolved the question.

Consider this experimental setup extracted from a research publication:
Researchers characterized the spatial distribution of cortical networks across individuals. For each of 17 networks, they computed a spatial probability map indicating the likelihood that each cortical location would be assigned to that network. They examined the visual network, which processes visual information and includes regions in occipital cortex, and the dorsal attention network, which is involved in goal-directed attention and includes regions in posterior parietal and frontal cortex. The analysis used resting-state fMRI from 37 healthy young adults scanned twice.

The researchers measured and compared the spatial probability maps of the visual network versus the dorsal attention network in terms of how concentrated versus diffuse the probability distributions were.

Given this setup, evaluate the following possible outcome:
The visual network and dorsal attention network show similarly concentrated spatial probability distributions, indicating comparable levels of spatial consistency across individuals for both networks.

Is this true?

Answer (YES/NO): NO